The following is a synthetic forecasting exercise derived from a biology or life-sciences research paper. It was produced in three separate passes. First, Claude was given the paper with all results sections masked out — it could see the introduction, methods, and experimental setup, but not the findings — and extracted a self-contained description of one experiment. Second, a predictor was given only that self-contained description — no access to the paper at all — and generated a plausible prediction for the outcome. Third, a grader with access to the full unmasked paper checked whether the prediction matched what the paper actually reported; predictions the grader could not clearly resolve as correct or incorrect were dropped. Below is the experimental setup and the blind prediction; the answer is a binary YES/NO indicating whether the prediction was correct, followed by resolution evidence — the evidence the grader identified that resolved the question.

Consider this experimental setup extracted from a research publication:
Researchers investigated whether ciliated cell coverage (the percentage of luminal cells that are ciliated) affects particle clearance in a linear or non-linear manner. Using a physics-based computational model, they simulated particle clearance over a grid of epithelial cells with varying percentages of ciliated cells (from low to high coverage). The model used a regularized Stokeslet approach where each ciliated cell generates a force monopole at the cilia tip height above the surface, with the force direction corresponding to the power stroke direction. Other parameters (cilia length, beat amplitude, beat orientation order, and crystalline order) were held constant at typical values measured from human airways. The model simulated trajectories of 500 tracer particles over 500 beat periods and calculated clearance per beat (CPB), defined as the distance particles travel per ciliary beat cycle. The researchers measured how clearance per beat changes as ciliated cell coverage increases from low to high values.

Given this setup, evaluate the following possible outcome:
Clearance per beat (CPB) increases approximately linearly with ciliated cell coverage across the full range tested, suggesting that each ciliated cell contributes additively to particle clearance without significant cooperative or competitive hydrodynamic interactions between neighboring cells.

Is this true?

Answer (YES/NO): YES